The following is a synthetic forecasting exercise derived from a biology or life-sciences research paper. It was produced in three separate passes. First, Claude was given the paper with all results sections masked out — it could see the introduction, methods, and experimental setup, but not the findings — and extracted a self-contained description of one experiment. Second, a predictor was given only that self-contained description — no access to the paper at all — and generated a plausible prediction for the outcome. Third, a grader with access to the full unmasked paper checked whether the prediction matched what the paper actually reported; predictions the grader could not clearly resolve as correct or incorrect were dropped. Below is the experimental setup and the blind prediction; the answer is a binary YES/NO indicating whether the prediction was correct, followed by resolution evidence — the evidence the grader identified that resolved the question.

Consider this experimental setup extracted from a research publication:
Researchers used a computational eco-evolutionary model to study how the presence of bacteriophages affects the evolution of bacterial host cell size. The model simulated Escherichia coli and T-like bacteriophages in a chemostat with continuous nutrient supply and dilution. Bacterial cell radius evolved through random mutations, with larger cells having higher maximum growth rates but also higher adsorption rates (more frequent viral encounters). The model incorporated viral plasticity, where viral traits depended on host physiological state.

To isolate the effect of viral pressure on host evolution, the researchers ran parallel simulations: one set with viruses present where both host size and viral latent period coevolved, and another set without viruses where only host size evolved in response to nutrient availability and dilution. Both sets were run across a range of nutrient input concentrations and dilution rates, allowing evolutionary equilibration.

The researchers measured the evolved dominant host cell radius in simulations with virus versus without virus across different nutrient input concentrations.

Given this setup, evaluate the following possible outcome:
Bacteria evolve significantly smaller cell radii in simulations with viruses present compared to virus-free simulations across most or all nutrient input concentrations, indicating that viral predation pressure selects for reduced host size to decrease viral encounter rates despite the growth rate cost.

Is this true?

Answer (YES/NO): NO